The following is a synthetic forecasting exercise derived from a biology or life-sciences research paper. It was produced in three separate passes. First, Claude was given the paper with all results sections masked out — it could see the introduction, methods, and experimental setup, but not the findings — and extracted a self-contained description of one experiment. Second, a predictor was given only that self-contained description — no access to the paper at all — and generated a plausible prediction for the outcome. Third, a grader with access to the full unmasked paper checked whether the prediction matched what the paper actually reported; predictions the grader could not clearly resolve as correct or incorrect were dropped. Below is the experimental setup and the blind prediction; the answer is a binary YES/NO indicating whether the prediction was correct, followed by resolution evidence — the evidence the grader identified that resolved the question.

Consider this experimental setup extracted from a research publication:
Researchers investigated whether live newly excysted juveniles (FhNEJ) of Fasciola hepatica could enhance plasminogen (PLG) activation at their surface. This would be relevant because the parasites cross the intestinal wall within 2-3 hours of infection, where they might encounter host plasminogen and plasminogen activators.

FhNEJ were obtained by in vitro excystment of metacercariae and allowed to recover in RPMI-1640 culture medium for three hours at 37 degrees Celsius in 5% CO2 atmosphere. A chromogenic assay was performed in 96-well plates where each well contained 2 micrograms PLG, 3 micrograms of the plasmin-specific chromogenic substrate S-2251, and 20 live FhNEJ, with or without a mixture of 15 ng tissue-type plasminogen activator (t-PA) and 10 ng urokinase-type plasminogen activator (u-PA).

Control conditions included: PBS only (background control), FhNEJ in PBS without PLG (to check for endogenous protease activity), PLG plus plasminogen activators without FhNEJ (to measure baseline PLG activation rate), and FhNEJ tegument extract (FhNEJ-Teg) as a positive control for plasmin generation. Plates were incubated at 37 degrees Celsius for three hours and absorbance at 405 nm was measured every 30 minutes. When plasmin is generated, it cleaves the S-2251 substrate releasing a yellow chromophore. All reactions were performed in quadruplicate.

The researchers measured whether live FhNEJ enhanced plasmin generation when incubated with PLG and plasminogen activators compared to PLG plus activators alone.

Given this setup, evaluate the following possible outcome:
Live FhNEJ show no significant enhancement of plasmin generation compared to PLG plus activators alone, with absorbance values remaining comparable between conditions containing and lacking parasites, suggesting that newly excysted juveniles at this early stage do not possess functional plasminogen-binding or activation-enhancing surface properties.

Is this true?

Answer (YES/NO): NO